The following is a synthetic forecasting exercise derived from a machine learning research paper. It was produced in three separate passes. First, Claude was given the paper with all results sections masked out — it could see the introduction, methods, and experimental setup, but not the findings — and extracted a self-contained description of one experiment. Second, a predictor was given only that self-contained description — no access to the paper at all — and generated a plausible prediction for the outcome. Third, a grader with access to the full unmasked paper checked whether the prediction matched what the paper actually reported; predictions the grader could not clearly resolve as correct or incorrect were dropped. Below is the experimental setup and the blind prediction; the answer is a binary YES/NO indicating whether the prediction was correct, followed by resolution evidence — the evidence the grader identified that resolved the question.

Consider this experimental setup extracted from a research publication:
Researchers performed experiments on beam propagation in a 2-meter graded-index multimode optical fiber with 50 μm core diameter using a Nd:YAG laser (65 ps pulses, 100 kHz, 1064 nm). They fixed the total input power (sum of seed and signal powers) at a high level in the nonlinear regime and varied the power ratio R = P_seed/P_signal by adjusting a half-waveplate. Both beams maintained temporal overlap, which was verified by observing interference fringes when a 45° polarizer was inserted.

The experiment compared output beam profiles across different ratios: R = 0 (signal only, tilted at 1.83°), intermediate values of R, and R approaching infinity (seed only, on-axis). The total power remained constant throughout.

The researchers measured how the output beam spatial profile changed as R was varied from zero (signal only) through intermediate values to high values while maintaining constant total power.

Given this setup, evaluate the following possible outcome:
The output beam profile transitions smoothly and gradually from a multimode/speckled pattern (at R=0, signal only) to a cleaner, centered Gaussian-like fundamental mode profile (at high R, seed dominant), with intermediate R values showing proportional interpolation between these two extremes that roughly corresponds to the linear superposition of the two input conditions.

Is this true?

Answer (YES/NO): NO